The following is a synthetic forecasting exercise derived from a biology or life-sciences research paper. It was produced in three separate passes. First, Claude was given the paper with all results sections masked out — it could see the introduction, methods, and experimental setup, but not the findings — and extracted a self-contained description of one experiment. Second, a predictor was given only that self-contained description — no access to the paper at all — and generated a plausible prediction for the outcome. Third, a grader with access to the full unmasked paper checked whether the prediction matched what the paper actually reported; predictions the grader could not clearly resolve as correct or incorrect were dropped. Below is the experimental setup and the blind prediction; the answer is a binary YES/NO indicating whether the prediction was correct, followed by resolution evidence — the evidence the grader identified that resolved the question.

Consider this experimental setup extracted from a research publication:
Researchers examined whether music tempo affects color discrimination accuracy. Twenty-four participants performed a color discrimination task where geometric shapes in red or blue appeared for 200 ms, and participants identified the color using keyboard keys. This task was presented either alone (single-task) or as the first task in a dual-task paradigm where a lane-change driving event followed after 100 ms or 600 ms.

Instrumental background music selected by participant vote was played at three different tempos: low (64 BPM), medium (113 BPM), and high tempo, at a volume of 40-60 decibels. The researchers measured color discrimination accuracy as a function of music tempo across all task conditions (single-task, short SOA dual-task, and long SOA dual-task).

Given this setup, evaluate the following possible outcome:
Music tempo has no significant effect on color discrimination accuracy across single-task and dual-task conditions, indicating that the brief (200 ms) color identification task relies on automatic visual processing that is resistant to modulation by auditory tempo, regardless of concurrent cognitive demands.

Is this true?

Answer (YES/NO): YES